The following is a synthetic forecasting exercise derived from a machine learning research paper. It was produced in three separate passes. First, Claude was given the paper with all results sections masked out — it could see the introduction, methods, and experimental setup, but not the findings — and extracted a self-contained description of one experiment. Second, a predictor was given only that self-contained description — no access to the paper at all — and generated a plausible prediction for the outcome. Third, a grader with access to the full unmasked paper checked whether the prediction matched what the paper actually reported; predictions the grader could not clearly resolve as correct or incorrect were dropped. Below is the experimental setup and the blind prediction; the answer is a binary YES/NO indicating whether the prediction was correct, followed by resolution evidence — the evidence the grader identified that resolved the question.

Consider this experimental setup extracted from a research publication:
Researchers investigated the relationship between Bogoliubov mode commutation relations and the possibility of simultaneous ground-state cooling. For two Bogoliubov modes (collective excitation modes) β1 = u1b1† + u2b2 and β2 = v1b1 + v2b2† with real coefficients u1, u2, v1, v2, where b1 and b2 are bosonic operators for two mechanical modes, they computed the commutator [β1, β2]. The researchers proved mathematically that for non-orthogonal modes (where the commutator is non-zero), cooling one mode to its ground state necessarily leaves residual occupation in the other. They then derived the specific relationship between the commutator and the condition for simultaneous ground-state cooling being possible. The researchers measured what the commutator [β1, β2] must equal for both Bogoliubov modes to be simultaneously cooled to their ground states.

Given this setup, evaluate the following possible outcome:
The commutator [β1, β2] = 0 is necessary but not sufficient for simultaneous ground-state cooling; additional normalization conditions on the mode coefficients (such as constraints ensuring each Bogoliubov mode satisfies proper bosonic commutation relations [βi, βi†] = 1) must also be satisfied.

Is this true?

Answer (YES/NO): NO